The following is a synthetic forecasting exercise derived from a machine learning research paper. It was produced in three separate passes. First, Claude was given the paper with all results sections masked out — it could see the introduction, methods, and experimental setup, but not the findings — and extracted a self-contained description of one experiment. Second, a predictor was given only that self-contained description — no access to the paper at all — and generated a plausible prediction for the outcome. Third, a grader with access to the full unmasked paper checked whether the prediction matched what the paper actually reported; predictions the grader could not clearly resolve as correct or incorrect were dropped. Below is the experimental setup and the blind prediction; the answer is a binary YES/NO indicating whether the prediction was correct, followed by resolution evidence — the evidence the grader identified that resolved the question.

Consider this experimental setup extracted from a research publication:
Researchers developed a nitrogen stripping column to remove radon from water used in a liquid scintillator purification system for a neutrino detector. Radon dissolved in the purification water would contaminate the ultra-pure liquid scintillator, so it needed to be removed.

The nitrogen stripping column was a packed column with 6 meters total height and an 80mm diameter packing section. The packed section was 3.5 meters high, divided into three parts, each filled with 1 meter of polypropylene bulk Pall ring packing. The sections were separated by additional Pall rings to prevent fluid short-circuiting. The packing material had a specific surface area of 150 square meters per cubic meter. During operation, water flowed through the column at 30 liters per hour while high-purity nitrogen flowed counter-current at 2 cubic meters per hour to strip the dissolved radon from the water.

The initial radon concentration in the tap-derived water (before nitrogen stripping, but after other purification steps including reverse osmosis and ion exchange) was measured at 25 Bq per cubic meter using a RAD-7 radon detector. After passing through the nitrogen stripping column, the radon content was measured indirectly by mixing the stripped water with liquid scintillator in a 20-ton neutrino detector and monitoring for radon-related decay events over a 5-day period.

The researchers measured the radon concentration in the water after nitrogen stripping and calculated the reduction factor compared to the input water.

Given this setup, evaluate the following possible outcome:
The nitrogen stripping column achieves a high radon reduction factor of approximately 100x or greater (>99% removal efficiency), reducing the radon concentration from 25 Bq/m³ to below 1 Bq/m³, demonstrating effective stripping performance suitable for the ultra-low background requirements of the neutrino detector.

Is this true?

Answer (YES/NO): YES